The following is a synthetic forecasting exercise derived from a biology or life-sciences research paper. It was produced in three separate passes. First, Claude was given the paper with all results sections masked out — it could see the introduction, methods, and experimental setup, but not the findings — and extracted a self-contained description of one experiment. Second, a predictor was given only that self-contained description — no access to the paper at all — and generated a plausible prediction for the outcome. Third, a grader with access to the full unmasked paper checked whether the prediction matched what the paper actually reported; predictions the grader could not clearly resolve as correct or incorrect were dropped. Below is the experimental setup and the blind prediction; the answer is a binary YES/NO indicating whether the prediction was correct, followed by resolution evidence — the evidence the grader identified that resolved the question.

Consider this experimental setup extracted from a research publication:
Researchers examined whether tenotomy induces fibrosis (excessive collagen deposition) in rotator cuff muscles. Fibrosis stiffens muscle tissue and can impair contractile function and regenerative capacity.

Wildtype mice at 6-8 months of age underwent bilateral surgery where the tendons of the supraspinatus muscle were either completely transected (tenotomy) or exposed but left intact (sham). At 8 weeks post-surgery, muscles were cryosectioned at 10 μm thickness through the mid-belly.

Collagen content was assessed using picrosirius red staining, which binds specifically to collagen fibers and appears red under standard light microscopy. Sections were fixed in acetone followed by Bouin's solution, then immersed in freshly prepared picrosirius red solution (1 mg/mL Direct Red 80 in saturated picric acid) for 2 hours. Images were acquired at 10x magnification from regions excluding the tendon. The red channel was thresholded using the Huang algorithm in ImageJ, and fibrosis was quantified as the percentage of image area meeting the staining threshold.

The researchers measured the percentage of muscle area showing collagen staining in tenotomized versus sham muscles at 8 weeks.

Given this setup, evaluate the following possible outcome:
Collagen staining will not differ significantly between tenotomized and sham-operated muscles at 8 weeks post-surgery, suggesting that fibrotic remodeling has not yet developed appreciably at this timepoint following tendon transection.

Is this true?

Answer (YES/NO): NO